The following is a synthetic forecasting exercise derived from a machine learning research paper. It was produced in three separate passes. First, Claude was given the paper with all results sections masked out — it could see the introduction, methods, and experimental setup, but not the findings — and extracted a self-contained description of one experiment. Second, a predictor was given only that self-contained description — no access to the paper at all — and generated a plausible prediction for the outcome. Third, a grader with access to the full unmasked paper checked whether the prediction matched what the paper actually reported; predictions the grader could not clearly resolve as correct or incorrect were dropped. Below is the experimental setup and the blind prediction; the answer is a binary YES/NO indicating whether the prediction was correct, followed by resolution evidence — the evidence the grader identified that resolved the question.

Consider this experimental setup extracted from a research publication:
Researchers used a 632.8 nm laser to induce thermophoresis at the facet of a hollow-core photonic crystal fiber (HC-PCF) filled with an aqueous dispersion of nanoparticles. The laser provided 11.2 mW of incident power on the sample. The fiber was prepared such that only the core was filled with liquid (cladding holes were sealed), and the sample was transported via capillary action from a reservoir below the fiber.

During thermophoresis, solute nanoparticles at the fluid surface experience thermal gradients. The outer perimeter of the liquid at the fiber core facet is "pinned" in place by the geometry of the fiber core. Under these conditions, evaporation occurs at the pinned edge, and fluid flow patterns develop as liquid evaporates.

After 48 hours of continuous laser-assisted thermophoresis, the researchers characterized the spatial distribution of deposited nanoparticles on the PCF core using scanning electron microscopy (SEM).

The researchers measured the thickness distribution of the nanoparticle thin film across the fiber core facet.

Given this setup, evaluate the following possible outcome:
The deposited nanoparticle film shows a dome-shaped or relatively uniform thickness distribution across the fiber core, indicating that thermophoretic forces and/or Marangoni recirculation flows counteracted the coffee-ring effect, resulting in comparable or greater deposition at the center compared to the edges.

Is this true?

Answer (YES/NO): NO